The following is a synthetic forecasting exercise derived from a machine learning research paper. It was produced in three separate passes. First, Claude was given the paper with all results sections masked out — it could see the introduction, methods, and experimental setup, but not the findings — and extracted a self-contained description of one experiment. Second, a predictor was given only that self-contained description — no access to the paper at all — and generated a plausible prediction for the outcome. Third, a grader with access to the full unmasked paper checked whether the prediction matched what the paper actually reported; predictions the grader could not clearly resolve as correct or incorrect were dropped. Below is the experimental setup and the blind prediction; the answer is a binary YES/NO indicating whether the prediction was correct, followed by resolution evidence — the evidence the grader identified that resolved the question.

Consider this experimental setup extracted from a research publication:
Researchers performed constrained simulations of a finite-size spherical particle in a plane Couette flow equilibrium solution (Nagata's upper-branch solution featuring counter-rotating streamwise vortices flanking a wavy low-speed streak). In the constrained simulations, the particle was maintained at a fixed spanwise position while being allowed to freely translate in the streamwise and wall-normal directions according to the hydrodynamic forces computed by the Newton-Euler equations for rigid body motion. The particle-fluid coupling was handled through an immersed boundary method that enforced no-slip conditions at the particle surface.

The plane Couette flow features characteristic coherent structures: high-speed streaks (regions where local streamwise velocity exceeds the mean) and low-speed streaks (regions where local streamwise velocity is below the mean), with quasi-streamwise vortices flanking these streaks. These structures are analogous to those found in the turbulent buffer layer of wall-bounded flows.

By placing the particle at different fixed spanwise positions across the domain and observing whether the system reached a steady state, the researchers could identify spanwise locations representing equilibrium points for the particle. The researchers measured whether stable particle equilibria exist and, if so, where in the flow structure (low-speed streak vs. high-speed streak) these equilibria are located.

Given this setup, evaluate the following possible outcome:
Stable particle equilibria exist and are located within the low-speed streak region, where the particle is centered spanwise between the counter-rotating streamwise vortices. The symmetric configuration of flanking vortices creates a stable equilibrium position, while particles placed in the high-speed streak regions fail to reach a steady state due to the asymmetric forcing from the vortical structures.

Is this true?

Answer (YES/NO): NO